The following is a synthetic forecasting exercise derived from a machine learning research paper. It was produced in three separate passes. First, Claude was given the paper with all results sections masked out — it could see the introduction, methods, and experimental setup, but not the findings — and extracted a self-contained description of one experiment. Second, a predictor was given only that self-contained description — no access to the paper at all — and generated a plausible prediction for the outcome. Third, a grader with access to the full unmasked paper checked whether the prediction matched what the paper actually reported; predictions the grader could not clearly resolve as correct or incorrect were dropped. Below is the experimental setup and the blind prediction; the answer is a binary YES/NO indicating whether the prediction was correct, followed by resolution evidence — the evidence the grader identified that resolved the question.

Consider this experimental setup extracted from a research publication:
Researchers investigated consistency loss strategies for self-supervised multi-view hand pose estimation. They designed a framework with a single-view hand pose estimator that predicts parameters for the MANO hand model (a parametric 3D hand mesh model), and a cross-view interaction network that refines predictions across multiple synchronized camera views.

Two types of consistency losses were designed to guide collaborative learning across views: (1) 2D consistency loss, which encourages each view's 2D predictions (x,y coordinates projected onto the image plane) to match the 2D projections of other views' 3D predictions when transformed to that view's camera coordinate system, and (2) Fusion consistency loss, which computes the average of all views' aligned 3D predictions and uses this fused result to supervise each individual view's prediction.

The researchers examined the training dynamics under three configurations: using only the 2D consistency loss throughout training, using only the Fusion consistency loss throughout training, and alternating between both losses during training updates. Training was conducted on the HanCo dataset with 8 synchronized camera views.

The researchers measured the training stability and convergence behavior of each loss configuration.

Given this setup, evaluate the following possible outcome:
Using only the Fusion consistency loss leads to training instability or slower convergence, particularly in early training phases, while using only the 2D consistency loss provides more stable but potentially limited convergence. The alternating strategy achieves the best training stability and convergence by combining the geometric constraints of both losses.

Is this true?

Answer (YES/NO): YES